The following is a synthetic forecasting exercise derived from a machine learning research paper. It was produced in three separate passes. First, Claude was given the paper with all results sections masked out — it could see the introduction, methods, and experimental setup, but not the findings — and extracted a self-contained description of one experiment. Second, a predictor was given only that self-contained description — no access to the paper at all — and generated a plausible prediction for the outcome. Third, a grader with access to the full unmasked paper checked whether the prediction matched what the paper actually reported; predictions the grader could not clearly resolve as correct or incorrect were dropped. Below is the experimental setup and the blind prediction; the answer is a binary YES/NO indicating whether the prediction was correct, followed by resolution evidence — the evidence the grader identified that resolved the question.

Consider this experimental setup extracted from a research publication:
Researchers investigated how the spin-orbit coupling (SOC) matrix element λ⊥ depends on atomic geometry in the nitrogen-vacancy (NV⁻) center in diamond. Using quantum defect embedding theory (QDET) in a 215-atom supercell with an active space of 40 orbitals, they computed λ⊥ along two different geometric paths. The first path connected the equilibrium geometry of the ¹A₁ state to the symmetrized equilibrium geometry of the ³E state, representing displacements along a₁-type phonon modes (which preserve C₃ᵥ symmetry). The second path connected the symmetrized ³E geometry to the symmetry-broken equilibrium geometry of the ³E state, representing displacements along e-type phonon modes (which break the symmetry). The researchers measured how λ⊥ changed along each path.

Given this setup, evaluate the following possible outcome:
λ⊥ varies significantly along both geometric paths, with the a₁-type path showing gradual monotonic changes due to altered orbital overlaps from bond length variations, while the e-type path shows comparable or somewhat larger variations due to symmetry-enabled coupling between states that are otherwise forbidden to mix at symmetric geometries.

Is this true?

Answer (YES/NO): NO